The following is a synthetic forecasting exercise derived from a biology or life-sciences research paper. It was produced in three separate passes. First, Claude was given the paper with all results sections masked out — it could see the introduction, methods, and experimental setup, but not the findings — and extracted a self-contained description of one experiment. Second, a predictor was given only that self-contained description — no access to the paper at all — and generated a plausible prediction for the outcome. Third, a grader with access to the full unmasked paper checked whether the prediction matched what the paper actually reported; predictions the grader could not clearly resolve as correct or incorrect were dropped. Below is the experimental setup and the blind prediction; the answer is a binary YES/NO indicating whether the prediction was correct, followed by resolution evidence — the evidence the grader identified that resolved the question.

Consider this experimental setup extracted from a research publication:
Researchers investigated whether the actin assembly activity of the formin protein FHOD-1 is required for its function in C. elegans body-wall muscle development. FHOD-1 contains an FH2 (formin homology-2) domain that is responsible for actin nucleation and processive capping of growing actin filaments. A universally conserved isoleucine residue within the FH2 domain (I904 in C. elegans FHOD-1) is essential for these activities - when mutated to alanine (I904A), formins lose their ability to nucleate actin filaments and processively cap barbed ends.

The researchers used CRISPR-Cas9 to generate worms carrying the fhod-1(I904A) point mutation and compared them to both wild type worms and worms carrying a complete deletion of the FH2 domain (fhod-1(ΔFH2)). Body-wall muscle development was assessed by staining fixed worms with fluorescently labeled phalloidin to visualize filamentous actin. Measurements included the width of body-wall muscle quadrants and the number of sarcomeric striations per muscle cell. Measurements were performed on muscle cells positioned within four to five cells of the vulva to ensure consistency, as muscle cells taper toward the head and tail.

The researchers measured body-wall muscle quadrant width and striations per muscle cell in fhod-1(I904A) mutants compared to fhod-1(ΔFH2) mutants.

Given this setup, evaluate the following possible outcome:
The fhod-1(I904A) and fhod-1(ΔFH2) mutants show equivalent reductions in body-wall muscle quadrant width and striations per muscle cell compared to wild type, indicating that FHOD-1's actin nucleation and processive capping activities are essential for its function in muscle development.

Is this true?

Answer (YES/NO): YES